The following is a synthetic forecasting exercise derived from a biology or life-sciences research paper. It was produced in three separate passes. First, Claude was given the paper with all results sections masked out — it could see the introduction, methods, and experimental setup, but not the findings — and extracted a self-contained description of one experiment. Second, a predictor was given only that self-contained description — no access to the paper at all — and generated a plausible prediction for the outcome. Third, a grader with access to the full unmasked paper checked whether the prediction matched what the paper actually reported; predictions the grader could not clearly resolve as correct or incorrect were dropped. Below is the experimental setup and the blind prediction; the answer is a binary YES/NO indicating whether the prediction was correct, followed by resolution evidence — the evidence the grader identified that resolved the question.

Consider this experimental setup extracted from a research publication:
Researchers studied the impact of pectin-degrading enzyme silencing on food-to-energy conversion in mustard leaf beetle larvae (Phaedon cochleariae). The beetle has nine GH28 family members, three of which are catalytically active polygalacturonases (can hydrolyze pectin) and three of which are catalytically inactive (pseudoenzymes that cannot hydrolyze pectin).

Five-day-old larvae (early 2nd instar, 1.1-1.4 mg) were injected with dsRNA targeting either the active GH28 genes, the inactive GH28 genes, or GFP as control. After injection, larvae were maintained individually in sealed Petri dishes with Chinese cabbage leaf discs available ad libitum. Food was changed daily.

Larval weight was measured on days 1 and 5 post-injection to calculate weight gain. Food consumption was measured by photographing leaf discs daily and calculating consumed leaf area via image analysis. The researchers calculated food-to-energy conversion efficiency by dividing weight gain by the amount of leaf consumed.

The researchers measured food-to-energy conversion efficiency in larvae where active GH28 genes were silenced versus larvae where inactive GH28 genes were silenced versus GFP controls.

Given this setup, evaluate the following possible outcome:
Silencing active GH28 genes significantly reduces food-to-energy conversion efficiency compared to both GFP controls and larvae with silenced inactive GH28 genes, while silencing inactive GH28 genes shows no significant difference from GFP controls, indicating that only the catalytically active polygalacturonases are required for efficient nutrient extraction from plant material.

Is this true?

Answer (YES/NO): NO